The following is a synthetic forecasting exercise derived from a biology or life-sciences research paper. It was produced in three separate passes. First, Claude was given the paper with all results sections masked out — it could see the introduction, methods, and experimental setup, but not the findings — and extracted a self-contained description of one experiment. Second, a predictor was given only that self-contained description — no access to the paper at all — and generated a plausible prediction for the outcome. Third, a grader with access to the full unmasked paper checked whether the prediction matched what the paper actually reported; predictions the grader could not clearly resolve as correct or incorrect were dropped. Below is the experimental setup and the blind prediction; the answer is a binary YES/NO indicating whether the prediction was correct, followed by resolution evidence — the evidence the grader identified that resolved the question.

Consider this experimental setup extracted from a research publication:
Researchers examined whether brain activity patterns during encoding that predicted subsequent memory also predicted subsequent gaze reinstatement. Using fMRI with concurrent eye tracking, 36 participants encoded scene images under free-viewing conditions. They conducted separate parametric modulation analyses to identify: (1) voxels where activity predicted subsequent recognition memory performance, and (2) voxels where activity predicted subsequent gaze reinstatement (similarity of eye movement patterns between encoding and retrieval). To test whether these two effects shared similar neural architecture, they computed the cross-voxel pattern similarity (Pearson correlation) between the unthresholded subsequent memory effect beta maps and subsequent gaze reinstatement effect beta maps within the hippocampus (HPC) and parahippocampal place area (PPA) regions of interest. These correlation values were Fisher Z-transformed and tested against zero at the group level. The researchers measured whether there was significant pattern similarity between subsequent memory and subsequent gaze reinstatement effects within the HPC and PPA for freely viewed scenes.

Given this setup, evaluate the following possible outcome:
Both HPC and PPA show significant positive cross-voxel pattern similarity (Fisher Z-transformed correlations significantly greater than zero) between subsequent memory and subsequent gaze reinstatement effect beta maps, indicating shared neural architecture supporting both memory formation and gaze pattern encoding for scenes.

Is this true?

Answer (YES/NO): NO